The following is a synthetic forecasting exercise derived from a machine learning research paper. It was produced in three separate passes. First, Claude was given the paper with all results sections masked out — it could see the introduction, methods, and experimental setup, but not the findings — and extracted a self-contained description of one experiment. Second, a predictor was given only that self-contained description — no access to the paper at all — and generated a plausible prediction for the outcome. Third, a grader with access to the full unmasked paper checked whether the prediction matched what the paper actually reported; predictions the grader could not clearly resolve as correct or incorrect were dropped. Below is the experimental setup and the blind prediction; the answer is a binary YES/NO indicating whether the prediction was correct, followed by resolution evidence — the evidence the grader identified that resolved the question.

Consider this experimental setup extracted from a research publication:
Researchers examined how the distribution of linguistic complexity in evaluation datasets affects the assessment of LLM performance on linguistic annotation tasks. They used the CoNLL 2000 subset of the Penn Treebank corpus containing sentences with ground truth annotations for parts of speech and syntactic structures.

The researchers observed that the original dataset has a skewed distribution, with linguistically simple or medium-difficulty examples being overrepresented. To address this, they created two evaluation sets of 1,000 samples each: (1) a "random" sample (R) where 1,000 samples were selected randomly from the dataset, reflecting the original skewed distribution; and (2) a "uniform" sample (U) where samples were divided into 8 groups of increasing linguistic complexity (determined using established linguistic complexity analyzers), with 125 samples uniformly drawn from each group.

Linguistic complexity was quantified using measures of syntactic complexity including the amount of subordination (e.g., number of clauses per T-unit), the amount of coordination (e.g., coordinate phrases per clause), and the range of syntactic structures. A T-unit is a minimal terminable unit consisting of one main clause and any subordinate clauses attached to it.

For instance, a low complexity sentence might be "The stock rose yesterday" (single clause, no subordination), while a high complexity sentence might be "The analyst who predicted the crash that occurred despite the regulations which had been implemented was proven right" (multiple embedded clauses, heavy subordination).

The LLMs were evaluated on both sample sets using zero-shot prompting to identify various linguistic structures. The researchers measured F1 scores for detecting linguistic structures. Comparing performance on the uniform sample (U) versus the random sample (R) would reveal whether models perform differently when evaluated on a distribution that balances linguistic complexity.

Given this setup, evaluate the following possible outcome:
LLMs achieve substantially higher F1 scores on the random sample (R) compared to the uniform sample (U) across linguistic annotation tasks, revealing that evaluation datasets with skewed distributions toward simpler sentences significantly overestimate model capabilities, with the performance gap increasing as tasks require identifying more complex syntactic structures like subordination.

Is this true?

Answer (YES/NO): NO